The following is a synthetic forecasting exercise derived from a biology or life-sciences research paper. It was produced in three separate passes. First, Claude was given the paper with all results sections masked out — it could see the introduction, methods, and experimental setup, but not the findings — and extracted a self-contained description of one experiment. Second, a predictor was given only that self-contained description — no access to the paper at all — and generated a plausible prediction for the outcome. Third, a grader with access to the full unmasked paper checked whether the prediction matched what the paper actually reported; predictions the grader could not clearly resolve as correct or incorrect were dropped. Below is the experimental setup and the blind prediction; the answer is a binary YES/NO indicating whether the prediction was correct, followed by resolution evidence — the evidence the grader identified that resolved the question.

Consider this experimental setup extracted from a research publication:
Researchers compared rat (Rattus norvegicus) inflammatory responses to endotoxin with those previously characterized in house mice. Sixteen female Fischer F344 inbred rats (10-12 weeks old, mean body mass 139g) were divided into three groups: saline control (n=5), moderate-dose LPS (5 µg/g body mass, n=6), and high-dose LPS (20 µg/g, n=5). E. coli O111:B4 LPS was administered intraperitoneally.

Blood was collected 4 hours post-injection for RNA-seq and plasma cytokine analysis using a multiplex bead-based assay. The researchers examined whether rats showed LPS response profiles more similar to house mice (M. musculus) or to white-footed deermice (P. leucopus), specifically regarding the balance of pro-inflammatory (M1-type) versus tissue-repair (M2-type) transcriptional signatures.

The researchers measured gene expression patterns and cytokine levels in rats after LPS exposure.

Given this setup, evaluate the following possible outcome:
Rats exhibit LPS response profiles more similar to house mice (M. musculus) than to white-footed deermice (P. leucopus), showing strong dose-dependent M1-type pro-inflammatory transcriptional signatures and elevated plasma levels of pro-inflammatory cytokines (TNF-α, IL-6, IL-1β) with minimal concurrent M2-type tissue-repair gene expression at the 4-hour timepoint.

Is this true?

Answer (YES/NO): NO